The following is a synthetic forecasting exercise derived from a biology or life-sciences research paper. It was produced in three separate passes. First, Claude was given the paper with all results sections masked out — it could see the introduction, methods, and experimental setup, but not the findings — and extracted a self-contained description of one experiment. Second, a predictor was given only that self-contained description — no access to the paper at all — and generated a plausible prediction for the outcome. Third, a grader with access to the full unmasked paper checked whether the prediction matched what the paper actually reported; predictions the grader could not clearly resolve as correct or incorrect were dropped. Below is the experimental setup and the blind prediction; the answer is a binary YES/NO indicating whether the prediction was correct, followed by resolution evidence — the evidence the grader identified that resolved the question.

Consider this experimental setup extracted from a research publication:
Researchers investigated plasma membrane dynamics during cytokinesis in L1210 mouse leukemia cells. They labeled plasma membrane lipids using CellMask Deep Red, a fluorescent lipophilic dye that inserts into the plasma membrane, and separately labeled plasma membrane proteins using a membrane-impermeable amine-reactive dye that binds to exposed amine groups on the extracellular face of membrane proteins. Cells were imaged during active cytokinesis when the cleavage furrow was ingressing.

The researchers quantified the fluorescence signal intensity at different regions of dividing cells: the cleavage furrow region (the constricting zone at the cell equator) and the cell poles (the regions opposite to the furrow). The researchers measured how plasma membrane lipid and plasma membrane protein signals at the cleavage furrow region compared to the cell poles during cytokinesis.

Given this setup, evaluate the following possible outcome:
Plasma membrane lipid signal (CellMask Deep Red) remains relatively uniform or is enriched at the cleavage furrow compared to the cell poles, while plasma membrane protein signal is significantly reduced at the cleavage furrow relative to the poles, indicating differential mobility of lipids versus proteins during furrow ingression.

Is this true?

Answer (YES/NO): NO